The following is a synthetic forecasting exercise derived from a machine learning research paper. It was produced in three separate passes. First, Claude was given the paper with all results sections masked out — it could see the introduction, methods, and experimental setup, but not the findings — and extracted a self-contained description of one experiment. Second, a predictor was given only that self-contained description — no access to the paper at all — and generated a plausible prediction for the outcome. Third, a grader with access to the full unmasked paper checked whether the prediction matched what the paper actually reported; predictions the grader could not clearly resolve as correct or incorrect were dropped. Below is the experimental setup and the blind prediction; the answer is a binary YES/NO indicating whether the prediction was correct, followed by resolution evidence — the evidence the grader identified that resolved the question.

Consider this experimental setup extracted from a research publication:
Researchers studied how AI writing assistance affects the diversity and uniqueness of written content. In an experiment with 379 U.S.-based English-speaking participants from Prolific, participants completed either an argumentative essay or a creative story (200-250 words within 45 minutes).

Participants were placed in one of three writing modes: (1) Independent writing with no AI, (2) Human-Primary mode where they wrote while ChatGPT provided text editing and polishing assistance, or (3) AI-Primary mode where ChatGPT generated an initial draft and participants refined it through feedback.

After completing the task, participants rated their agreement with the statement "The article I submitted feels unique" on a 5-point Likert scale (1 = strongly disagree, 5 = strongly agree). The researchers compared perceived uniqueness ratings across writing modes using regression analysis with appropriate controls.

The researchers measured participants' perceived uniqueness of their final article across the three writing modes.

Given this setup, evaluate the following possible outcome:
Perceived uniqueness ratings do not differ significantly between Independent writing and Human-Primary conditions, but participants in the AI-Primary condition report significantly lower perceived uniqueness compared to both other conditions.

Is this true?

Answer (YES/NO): NO